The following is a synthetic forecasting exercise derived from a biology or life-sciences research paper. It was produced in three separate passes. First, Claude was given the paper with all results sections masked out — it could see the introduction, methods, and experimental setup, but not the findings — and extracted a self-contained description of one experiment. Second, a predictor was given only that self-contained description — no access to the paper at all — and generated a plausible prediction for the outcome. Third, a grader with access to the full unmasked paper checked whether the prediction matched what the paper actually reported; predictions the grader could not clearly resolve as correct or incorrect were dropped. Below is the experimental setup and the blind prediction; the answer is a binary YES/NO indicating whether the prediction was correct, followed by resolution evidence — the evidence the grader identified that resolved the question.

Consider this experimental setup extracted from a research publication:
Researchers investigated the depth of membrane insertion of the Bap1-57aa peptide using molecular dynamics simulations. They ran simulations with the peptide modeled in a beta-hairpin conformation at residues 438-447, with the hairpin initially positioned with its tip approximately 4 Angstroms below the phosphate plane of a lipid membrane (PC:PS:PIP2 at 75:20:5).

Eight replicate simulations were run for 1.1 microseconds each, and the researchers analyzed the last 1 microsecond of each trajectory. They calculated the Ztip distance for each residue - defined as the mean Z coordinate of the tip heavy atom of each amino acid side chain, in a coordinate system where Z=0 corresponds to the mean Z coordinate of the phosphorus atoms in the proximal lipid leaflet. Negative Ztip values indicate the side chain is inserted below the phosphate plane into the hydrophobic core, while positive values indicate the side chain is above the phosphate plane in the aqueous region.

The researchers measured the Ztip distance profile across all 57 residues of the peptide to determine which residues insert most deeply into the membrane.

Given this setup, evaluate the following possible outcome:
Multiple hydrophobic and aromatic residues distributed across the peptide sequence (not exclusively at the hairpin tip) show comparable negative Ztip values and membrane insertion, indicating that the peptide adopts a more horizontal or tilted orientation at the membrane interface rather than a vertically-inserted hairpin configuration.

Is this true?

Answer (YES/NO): NO